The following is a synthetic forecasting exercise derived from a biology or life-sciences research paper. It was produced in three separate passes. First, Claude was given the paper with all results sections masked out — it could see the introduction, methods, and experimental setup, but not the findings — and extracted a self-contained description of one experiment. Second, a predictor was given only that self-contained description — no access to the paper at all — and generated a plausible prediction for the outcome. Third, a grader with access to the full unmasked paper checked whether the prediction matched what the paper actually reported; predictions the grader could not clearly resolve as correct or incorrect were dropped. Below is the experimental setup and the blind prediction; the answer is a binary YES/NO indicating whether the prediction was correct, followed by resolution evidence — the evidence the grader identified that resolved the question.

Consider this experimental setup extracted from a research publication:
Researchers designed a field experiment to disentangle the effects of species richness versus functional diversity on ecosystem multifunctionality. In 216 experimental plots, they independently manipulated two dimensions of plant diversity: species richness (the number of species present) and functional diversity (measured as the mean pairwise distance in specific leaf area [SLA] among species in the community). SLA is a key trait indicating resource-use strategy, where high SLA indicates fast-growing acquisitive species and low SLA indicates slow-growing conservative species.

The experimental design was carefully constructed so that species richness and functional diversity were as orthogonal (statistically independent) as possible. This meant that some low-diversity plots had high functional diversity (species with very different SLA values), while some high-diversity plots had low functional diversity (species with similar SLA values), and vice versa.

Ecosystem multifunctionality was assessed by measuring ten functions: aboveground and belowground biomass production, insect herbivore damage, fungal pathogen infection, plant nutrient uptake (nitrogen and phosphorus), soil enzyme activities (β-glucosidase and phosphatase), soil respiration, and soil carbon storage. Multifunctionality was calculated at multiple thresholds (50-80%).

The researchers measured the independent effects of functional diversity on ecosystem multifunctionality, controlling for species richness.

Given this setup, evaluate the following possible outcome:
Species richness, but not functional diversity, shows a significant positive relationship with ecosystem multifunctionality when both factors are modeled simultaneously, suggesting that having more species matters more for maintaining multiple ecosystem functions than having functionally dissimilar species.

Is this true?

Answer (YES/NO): NO